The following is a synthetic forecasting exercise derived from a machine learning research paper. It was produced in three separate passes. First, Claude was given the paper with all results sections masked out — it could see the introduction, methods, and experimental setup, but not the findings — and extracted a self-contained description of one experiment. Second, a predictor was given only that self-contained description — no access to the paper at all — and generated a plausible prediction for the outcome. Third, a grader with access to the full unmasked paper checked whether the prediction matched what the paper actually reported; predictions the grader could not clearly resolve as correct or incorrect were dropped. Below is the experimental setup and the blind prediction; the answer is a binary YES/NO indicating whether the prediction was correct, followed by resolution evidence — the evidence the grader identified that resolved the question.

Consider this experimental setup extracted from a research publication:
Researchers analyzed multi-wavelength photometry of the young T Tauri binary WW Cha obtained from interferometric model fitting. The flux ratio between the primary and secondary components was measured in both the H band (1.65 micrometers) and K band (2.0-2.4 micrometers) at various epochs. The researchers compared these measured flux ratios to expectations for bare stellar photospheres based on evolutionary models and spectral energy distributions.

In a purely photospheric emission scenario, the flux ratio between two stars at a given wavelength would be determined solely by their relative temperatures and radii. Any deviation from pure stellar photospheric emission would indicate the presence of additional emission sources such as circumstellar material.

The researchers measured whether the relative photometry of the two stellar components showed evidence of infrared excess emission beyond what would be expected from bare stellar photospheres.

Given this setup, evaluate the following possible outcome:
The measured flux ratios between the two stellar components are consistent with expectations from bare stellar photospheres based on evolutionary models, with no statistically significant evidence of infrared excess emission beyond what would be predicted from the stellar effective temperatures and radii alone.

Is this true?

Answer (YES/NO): NO